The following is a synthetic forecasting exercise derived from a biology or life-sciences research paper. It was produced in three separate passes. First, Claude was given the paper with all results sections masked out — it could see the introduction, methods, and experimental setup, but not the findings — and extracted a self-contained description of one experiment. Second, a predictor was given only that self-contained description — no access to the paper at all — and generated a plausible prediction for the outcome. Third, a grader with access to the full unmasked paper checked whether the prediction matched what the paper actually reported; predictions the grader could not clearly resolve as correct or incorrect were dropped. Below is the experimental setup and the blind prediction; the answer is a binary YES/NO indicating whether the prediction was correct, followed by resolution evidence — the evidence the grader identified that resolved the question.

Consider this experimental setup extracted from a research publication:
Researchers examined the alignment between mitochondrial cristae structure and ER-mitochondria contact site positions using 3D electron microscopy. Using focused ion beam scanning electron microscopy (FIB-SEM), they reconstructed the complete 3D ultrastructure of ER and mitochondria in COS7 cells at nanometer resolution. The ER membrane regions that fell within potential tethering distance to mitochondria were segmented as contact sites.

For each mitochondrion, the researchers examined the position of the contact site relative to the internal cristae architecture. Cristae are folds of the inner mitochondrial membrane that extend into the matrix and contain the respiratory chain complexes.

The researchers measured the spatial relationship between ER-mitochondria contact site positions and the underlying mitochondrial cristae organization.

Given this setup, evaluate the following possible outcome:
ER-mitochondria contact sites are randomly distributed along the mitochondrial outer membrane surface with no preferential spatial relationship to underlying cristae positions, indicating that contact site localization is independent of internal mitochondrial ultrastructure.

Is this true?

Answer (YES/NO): NO